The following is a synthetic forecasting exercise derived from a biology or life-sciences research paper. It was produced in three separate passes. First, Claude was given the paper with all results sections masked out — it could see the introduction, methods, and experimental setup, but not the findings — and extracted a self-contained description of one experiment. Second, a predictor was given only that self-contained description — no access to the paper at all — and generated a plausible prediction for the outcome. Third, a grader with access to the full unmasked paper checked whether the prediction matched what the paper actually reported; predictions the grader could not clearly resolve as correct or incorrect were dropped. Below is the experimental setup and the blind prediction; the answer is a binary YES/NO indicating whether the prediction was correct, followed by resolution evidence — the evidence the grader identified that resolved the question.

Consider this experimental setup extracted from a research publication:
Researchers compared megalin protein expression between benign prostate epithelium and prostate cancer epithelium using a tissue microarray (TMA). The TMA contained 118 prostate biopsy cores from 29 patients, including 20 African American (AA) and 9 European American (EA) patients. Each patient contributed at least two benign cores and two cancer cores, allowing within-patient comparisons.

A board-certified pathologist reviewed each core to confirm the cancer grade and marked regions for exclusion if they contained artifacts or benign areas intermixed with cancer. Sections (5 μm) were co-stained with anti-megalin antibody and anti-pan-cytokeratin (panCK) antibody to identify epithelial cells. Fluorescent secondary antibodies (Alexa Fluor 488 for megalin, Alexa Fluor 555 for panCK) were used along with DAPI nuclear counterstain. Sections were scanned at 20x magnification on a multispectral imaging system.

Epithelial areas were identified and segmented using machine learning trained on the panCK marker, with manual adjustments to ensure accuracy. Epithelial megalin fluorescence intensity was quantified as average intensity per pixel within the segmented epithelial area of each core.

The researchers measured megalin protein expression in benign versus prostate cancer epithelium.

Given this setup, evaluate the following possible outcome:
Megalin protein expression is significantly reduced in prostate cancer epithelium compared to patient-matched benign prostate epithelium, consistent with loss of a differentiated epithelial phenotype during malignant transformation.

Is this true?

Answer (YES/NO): YES